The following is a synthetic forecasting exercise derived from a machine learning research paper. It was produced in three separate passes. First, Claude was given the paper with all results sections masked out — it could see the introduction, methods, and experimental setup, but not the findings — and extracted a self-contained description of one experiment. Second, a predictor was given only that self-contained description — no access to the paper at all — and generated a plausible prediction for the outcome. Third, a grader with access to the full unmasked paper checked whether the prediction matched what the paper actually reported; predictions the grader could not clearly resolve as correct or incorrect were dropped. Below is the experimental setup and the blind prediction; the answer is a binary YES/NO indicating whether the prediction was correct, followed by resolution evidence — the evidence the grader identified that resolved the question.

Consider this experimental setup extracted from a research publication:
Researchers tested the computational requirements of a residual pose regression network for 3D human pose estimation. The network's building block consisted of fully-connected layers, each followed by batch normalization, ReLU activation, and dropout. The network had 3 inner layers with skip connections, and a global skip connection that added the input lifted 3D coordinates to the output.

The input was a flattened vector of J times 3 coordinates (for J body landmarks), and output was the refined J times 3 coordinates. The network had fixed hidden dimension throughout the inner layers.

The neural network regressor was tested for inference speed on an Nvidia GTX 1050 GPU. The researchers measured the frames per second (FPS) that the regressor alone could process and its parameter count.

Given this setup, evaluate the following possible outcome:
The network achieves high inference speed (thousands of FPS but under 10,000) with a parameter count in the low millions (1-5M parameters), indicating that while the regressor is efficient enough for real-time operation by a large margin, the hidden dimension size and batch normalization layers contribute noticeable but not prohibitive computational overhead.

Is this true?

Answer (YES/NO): NO